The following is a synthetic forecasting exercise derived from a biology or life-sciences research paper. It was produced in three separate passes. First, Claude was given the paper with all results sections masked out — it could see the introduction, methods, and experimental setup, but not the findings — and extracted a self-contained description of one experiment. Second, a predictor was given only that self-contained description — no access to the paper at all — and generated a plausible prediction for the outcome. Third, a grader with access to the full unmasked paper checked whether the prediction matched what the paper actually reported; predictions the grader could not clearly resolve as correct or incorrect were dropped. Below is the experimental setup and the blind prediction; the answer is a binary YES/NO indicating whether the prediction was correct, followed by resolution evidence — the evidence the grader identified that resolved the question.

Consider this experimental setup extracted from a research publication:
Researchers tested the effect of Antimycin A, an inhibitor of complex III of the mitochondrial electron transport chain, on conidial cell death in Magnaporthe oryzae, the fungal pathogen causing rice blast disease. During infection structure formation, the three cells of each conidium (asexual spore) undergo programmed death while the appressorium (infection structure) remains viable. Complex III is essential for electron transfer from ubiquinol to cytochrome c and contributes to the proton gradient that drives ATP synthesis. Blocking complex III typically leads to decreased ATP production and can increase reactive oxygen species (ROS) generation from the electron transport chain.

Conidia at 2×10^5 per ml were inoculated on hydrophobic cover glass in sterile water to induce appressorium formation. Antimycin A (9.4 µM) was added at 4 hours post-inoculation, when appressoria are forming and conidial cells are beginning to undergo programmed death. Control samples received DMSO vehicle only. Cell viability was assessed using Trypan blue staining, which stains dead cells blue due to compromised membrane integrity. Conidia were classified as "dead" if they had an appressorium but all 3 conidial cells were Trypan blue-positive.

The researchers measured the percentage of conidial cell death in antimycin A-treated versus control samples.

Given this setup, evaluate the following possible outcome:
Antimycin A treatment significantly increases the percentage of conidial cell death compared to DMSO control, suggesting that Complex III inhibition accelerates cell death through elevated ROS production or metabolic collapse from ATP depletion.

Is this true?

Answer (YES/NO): NO